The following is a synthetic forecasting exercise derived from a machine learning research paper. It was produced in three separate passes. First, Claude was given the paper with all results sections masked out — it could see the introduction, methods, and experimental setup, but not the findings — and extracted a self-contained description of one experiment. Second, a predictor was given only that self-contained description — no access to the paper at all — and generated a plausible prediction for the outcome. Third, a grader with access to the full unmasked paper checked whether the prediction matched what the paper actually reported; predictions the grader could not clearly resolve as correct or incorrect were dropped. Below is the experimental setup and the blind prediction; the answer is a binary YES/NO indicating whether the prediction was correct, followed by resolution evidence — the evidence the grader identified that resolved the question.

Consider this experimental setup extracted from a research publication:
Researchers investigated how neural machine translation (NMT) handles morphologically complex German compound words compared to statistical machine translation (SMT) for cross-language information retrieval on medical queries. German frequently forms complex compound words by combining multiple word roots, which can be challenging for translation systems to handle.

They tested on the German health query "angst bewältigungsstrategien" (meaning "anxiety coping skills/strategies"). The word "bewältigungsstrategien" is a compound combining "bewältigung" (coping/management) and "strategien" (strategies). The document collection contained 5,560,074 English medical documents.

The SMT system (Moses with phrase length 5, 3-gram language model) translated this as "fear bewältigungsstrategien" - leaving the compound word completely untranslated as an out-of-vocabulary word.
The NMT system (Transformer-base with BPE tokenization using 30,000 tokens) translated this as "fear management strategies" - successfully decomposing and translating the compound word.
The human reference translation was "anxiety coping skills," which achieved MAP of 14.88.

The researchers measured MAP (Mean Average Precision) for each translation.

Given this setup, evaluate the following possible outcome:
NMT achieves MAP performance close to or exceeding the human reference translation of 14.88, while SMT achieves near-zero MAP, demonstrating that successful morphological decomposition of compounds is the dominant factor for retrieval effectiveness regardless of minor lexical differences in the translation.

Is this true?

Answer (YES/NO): NO